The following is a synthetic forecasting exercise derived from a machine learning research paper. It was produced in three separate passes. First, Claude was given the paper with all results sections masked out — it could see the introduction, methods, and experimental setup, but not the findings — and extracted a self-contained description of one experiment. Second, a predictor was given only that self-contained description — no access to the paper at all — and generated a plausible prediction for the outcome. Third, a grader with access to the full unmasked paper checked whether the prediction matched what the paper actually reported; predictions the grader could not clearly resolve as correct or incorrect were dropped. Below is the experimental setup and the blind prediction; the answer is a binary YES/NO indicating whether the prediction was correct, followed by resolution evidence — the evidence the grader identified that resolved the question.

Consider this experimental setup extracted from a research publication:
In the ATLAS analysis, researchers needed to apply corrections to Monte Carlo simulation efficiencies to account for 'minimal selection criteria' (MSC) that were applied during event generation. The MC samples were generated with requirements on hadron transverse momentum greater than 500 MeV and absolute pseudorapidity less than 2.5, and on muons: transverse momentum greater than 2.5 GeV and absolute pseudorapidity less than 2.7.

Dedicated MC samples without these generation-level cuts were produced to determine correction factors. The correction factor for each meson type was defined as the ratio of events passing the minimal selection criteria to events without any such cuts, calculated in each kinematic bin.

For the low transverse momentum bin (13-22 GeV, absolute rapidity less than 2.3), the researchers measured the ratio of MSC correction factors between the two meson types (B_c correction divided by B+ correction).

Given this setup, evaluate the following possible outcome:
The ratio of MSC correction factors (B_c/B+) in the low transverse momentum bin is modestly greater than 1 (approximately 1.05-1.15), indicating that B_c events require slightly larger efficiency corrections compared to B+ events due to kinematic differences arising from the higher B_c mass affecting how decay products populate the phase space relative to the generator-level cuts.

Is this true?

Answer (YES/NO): NO